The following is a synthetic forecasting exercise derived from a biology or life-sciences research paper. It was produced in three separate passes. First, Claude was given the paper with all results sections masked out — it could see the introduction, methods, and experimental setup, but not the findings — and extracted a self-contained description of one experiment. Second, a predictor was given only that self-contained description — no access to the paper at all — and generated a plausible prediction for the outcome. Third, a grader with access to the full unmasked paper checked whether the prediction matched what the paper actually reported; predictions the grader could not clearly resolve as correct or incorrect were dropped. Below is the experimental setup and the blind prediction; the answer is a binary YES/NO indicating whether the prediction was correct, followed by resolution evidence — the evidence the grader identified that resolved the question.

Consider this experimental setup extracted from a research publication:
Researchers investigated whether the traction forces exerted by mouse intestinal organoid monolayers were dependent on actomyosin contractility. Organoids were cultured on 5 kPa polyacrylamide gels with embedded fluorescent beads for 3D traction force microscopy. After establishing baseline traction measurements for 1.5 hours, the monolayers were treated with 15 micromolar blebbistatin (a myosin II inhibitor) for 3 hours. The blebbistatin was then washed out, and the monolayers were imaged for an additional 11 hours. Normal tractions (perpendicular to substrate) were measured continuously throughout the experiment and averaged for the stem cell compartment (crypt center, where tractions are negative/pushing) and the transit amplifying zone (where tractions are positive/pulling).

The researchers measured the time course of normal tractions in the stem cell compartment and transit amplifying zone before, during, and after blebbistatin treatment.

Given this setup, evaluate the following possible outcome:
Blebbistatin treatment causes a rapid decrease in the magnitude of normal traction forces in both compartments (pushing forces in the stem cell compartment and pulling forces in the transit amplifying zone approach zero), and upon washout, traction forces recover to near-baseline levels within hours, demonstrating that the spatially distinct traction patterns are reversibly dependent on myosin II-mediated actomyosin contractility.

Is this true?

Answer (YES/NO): YES